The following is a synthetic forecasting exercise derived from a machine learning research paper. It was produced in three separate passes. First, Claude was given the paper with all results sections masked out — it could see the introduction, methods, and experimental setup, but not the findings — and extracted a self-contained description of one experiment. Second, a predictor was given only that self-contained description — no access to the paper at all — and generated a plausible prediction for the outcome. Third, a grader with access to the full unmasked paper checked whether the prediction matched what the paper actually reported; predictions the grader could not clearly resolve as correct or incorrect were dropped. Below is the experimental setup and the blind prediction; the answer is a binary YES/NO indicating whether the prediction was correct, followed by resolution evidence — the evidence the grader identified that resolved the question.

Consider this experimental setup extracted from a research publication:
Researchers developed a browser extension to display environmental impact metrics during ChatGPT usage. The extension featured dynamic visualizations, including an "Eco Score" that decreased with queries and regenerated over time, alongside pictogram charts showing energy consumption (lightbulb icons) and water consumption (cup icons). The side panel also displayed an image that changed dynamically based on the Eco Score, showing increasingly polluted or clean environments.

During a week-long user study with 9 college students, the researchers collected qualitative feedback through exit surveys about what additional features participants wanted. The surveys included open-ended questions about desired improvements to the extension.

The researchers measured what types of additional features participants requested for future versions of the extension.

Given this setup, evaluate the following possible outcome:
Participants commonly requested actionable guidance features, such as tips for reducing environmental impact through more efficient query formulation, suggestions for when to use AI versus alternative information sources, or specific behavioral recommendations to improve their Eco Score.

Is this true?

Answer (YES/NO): NO